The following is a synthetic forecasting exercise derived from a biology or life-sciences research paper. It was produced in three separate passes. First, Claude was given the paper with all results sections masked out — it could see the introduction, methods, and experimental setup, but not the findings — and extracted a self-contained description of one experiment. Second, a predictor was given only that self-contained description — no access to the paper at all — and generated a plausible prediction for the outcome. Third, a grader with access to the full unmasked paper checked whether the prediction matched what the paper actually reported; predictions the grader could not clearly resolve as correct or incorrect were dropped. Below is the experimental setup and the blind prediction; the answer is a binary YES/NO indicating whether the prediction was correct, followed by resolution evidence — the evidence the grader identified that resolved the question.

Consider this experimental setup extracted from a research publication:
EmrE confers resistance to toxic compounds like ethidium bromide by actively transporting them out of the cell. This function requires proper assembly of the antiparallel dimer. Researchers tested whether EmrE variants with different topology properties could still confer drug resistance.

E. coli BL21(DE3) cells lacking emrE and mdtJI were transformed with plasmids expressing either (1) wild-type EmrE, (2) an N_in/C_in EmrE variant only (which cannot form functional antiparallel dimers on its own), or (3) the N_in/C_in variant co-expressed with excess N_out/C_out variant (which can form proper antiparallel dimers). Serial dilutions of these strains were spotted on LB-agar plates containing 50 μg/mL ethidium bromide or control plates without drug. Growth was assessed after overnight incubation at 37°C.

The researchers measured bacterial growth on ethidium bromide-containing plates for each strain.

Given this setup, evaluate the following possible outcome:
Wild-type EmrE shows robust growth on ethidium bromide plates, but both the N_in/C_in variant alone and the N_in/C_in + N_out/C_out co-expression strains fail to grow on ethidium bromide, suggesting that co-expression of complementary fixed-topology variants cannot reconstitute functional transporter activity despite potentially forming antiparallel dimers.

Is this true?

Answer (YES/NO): NO